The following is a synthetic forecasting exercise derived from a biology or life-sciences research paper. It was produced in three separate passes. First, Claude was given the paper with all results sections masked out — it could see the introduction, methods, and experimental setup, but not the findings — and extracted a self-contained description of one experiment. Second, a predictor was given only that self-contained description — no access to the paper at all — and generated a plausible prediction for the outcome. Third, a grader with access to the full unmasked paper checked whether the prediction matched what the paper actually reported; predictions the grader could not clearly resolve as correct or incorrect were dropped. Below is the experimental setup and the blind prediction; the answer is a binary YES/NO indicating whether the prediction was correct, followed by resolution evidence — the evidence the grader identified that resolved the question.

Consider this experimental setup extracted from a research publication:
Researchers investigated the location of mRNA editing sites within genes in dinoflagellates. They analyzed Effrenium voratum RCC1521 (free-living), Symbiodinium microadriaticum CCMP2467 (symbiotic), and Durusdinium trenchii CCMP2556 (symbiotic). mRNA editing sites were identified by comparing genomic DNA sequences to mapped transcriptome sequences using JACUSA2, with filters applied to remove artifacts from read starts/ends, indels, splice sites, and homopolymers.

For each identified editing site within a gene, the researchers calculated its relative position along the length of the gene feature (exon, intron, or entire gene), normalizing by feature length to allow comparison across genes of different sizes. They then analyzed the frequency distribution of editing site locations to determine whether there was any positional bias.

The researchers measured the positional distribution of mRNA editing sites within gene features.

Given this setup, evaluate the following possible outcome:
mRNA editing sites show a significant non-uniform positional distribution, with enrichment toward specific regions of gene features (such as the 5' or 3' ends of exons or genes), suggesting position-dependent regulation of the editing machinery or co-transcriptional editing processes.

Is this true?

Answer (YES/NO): YES